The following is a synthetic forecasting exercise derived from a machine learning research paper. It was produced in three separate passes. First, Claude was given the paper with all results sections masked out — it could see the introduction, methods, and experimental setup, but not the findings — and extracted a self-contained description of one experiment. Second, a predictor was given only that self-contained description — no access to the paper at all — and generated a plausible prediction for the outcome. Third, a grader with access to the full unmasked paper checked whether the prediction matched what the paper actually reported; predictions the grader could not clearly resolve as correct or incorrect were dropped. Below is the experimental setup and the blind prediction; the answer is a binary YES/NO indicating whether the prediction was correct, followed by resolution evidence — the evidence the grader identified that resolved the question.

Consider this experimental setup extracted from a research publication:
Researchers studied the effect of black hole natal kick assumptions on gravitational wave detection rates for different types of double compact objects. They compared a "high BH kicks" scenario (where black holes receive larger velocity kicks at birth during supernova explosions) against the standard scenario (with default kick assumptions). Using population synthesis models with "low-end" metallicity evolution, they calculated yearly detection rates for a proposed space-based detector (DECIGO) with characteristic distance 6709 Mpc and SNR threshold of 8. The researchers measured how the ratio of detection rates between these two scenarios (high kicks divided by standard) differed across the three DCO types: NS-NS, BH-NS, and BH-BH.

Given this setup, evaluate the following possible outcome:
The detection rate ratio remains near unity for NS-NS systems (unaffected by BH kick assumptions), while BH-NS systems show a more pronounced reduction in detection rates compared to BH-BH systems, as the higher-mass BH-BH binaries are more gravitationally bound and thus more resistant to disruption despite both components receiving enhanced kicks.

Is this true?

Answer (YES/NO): NO